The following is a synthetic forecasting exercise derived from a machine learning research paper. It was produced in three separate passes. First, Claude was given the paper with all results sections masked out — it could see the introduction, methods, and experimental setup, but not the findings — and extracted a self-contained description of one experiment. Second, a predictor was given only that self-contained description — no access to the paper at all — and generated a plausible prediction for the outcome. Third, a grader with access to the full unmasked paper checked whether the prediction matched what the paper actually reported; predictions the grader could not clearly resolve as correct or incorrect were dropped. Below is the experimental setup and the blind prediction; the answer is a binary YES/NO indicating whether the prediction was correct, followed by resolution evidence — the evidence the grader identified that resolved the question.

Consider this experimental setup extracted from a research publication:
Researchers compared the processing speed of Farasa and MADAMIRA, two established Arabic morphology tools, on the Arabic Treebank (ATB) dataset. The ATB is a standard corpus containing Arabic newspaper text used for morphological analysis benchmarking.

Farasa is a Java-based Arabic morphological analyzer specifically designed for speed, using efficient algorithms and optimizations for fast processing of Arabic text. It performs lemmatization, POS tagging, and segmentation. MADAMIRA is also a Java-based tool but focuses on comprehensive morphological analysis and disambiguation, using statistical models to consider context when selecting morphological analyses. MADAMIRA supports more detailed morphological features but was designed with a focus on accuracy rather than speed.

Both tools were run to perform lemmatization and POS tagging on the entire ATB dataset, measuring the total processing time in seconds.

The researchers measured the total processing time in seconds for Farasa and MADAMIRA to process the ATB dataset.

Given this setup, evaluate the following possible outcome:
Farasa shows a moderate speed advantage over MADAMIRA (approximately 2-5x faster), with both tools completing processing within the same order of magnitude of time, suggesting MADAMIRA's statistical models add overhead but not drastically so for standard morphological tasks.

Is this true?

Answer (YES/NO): NO